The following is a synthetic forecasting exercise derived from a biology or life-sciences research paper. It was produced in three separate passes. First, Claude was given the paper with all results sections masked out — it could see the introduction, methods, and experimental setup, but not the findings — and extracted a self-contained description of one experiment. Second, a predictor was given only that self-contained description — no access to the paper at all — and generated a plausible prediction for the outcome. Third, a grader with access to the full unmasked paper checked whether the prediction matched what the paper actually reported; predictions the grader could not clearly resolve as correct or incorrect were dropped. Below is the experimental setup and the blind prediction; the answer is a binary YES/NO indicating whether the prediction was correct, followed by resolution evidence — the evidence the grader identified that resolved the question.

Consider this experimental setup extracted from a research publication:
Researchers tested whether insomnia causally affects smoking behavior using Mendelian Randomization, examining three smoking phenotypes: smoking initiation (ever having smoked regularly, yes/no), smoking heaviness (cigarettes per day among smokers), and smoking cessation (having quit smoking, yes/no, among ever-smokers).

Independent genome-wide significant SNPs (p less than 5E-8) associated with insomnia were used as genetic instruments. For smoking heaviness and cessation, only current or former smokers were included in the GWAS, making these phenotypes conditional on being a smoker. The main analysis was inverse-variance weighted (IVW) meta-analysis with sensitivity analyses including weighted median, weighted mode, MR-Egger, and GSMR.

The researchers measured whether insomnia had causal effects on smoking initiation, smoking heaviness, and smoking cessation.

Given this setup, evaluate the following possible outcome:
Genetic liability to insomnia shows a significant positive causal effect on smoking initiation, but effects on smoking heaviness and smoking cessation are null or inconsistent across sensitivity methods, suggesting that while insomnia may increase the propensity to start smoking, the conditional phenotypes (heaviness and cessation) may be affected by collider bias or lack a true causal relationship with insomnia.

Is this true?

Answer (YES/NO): NO